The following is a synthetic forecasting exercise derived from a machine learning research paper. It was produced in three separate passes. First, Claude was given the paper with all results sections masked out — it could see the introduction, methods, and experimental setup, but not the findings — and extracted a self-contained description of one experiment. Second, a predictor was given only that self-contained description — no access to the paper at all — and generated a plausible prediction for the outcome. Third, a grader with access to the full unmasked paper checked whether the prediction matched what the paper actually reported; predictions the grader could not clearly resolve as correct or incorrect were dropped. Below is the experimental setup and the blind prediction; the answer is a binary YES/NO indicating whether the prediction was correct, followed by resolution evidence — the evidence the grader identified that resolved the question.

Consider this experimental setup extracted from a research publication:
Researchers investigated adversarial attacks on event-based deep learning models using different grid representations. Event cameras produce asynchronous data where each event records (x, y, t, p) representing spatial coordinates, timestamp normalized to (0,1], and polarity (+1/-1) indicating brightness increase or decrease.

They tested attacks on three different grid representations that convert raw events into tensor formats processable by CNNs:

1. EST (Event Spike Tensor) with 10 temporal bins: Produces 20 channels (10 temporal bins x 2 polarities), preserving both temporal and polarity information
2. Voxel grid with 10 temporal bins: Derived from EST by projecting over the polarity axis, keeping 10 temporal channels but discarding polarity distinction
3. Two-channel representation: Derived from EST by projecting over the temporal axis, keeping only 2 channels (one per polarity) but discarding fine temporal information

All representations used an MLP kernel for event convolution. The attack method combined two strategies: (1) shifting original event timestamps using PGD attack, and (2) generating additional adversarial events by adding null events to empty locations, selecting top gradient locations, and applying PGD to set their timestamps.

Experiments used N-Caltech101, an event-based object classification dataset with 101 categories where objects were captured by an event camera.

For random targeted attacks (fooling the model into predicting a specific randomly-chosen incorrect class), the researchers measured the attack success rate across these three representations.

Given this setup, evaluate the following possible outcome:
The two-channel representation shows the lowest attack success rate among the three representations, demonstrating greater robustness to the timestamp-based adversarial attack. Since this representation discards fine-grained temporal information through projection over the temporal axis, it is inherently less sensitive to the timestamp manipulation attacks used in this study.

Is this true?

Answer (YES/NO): YES